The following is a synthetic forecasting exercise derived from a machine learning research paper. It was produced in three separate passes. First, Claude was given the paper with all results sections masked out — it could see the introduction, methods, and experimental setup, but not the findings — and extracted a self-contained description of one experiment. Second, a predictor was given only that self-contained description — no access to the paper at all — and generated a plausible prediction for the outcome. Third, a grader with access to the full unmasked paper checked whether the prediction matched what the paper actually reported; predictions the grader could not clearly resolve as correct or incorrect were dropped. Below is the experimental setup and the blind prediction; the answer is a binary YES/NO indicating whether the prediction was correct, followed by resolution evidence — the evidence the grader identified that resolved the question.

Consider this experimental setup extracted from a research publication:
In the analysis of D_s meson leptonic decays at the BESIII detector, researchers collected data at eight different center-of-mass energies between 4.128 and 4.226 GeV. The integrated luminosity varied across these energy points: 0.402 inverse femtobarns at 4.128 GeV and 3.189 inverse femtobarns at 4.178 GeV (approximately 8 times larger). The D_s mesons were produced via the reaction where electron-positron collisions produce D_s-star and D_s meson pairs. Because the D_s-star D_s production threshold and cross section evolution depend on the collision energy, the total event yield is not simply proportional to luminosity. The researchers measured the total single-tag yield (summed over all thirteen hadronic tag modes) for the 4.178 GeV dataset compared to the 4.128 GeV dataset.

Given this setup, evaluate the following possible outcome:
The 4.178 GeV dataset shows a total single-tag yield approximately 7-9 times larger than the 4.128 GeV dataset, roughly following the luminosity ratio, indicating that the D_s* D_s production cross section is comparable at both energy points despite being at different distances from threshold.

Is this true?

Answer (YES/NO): NO